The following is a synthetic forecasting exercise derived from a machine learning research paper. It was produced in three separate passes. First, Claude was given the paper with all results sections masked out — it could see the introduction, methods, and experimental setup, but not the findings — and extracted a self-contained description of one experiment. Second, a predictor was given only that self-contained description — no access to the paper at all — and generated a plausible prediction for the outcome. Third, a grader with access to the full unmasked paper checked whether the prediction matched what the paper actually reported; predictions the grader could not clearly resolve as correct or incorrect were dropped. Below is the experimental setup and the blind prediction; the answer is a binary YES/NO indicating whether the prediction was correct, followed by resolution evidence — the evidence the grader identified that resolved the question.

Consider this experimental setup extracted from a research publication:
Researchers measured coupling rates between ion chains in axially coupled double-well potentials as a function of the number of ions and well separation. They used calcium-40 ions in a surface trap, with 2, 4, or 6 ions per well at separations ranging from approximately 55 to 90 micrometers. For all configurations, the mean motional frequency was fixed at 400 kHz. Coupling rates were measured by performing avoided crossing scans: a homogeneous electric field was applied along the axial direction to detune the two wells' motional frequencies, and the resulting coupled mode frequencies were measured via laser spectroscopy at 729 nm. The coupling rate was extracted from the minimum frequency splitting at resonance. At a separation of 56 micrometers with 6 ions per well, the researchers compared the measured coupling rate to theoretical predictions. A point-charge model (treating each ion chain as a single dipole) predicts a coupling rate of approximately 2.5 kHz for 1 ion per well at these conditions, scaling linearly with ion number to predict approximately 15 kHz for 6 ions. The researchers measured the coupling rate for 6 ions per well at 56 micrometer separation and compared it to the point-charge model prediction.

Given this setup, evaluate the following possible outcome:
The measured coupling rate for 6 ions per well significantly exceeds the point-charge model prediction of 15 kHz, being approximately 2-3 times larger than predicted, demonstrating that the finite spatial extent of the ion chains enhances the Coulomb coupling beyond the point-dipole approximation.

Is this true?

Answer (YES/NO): YES